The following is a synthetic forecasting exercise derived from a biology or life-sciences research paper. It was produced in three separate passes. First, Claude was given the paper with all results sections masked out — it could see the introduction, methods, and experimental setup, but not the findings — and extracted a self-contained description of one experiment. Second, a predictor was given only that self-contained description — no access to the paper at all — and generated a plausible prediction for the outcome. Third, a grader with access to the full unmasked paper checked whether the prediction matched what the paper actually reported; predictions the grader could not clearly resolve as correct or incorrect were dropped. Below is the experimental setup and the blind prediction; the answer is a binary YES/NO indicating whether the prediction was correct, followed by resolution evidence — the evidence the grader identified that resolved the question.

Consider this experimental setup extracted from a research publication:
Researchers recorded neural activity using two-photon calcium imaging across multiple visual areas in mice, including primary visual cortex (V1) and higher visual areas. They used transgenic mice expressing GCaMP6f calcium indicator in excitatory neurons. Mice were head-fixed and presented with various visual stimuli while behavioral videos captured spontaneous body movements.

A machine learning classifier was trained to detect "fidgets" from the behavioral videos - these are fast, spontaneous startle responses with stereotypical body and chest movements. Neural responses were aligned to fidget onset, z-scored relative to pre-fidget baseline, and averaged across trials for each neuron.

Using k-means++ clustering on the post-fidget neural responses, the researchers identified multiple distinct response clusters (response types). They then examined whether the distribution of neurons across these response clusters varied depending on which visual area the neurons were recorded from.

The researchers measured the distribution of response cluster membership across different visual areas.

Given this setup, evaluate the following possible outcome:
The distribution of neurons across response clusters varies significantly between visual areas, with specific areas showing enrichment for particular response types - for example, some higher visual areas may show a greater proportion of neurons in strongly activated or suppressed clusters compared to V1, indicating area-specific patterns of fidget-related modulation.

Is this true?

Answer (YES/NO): NO